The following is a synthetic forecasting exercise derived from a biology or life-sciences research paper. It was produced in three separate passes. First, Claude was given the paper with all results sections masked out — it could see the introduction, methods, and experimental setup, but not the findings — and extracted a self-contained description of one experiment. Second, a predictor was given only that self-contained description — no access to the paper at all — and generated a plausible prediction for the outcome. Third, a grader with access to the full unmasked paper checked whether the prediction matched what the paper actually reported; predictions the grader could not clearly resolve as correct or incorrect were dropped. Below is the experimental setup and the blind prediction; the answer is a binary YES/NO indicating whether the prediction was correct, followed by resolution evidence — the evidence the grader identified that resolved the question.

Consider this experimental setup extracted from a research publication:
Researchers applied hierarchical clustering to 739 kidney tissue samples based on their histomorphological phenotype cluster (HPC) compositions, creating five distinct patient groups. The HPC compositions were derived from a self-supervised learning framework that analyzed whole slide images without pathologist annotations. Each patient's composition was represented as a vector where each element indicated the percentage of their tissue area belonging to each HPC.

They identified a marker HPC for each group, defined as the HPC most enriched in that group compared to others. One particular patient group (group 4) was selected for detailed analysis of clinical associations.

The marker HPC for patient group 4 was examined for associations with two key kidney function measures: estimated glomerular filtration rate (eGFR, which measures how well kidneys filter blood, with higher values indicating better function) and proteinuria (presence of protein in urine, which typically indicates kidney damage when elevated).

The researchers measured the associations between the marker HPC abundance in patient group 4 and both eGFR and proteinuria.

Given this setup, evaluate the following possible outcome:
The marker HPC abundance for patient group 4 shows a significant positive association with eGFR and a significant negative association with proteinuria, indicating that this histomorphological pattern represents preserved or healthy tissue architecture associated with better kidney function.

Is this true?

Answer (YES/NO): NO